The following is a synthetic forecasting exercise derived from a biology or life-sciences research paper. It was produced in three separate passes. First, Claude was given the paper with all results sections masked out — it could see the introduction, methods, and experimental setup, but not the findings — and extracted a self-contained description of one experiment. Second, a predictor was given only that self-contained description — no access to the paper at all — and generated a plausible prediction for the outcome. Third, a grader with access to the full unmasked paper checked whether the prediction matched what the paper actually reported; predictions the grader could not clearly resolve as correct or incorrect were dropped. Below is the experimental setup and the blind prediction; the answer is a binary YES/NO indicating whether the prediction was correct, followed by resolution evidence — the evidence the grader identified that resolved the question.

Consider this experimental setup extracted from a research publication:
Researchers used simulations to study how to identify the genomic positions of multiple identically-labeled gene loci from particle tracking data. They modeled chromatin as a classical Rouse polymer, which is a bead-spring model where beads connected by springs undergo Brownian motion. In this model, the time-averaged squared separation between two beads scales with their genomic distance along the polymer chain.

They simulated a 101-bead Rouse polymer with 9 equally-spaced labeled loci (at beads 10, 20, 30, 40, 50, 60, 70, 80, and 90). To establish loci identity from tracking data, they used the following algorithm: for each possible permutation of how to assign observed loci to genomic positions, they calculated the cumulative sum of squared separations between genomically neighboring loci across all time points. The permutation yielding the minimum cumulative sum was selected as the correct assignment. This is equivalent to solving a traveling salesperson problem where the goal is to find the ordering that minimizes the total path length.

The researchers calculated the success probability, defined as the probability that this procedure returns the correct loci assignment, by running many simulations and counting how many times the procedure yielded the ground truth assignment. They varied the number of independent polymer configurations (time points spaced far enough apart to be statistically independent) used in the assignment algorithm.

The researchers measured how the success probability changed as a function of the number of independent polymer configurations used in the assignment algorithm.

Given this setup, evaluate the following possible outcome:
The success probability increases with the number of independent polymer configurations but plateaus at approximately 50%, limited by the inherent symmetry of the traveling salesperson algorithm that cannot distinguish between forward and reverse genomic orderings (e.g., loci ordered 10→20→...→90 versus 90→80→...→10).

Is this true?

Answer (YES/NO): NO